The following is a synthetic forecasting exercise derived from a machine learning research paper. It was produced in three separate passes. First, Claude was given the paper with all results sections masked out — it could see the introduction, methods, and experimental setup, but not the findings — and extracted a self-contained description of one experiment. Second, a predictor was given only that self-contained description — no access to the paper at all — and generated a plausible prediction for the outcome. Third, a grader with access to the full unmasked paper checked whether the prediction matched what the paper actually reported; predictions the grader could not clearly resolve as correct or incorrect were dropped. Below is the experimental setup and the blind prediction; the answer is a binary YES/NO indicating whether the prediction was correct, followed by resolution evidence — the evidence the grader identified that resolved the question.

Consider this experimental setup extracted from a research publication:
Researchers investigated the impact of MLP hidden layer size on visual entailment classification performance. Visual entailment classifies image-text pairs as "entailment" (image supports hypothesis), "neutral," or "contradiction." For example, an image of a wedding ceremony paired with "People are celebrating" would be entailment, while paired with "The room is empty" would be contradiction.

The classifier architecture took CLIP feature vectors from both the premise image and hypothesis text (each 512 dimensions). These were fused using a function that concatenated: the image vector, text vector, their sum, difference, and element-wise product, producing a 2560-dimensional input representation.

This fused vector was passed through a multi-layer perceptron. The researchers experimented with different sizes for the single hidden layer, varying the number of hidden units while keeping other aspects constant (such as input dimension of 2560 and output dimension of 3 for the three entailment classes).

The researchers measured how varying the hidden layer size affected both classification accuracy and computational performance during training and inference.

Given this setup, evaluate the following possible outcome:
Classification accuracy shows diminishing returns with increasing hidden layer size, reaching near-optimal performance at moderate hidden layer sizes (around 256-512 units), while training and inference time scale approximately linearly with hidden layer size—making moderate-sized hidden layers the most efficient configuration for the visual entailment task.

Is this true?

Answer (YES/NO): NO